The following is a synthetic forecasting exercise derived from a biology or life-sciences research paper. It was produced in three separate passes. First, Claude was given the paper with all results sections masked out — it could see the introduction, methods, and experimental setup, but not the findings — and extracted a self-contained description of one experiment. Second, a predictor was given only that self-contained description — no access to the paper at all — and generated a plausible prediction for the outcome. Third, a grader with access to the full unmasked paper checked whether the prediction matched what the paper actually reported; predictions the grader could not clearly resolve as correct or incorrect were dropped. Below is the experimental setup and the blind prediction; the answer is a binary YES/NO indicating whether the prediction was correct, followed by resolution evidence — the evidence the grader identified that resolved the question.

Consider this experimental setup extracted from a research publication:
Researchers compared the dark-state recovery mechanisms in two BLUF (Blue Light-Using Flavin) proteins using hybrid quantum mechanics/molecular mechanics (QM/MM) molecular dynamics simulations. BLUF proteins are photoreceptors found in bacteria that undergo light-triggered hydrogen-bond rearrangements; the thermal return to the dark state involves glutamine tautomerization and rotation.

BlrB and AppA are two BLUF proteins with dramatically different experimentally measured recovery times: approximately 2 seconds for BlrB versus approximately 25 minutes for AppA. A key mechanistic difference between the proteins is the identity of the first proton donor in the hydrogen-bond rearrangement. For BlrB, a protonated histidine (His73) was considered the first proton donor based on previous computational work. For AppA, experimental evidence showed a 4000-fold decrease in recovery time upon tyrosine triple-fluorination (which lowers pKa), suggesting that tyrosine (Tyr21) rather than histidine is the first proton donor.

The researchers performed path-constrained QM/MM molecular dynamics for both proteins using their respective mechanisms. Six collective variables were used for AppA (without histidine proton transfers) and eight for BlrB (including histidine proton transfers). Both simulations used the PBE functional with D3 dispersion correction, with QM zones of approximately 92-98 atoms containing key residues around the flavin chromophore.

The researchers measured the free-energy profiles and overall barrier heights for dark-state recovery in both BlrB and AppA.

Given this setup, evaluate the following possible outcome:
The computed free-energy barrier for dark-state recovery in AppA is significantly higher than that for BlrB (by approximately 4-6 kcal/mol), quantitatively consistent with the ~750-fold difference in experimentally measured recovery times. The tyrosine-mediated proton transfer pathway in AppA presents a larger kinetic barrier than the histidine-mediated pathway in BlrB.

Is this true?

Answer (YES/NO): NO